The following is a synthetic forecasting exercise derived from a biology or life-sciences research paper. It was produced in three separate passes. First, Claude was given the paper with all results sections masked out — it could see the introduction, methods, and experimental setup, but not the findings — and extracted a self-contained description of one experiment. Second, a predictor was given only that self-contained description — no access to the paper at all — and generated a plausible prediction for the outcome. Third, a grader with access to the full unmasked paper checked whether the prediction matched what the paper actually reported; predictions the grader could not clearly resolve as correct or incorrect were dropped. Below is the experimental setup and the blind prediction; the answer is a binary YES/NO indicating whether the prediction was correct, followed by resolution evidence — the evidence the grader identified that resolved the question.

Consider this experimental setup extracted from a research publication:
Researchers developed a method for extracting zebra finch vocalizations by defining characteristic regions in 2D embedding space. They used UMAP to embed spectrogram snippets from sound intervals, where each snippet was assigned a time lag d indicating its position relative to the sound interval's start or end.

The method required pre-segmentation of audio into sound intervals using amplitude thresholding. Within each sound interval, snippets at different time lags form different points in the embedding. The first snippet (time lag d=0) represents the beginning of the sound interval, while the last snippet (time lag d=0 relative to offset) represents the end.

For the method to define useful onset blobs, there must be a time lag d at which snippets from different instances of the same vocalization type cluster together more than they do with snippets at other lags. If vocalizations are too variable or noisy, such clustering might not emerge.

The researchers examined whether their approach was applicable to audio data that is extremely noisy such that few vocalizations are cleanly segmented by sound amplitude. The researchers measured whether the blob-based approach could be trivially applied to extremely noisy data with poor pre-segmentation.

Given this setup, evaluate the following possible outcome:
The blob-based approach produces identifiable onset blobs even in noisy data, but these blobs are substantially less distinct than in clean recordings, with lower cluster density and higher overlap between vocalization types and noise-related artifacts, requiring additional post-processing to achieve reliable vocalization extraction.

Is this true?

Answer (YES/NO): NO